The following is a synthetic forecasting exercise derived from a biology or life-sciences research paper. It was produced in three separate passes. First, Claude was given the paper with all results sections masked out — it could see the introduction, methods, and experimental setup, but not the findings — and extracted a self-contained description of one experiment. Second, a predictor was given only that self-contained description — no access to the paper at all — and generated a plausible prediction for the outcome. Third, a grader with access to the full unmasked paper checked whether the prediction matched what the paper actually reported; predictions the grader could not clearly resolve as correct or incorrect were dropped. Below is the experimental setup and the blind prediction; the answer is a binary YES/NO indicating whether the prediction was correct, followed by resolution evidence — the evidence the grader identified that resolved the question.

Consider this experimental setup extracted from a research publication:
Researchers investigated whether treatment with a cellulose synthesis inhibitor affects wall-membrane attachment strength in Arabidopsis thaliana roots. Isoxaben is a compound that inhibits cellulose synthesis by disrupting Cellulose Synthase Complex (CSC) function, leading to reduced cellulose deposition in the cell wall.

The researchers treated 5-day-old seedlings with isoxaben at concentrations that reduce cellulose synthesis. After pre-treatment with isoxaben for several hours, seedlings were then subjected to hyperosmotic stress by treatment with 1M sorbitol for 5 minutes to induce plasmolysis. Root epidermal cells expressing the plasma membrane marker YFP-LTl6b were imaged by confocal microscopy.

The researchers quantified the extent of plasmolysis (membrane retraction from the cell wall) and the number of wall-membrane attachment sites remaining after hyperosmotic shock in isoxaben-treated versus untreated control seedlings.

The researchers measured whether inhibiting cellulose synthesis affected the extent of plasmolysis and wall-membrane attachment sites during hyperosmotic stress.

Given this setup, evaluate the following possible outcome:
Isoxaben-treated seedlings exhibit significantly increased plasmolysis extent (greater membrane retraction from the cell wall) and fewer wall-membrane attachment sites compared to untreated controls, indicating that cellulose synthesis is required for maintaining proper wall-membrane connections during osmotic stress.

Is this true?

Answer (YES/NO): YES